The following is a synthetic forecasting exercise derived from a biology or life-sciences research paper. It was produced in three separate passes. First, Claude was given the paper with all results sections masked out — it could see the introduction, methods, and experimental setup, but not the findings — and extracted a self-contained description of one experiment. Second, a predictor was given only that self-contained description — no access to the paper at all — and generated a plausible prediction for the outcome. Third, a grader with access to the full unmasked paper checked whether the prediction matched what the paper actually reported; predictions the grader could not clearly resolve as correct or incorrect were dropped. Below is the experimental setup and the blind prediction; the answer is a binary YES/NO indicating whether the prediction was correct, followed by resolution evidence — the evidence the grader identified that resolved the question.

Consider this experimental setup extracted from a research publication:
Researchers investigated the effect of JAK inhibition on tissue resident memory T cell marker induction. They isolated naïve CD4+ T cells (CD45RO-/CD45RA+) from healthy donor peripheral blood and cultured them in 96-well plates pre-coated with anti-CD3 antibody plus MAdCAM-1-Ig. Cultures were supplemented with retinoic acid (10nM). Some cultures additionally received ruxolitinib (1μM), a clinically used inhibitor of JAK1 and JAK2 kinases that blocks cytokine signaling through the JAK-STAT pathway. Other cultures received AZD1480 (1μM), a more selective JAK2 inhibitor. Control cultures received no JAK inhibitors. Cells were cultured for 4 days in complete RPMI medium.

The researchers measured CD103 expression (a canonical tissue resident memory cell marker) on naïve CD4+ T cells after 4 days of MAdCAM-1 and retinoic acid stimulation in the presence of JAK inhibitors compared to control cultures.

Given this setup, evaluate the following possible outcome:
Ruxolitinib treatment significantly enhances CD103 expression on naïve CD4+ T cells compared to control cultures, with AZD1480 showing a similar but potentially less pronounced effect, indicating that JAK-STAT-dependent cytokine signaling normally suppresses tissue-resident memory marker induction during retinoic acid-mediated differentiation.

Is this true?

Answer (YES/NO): NO